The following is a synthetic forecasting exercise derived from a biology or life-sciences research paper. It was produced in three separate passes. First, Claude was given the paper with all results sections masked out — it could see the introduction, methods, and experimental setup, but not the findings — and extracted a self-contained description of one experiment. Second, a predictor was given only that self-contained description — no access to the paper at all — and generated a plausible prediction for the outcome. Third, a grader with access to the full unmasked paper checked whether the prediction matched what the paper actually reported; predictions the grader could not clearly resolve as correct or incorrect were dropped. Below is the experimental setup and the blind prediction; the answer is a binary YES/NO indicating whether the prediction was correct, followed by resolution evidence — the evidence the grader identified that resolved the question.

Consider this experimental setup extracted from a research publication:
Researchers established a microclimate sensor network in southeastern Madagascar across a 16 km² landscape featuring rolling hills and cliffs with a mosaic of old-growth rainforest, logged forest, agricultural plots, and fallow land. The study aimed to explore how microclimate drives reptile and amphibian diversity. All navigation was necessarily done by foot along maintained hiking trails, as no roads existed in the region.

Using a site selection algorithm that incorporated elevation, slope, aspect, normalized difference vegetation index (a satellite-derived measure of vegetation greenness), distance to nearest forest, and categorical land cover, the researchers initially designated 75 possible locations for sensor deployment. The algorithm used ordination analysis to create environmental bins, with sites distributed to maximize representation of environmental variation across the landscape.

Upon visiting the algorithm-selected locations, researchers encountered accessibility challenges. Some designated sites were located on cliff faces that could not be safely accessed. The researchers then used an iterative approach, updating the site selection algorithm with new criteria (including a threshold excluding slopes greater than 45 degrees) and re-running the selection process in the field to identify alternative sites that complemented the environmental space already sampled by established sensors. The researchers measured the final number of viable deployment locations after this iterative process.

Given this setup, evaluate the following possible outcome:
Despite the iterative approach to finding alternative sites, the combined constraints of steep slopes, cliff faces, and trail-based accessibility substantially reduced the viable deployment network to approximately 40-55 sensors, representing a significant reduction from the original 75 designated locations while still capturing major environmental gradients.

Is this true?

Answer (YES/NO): YES